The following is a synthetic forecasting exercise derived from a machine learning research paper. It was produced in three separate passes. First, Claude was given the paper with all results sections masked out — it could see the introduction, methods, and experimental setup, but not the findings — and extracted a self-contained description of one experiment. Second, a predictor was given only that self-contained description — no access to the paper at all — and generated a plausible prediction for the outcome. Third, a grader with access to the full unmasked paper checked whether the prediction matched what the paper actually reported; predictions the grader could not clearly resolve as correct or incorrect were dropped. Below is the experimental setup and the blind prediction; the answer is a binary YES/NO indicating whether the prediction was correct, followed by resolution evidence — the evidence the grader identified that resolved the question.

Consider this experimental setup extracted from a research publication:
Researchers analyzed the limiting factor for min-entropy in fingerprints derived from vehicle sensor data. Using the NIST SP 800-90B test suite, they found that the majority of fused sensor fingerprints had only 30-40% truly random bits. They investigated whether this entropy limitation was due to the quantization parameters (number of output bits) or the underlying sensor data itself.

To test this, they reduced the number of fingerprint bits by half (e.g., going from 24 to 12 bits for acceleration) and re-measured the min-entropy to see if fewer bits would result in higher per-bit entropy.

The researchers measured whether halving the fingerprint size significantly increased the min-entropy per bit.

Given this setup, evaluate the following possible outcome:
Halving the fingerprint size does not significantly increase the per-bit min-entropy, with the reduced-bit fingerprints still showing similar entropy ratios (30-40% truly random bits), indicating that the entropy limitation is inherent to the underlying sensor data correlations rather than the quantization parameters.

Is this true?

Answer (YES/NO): YES